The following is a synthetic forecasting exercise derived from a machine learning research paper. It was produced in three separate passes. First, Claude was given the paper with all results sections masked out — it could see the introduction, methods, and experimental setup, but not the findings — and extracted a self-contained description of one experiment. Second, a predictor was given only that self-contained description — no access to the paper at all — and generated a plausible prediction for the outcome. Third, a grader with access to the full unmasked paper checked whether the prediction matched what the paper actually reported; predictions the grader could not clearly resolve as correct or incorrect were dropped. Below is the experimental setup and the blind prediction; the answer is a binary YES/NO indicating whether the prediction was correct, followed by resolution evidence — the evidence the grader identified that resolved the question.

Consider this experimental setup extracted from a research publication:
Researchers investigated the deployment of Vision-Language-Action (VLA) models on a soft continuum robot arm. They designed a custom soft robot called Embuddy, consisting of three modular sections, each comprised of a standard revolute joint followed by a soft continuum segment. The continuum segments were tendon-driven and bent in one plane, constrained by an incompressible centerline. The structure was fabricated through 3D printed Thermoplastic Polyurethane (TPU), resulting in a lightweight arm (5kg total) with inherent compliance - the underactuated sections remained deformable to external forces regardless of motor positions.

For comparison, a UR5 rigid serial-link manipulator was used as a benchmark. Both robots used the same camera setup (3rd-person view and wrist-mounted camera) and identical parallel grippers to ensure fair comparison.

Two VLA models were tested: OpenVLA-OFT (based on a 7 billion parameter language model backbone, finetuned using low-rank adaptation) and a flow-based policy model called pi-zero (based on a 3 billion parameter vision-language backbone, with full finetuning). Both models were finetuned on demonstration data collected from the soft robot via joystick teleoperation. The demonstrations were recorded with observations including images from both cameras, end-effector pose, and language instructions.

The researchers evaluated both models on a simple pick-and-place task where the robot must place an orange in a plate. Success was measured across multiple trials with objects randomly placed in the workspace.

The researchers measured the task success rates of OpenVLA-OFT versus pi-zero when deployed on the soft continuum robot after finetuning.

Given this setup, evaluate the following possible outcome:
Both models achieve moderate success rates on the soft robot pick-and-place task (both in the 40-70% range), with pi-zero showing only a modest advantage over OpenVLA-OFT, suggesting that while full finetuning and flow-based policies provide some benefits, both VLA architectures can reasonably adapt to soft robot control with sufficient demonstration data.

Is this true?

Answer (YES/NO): NO